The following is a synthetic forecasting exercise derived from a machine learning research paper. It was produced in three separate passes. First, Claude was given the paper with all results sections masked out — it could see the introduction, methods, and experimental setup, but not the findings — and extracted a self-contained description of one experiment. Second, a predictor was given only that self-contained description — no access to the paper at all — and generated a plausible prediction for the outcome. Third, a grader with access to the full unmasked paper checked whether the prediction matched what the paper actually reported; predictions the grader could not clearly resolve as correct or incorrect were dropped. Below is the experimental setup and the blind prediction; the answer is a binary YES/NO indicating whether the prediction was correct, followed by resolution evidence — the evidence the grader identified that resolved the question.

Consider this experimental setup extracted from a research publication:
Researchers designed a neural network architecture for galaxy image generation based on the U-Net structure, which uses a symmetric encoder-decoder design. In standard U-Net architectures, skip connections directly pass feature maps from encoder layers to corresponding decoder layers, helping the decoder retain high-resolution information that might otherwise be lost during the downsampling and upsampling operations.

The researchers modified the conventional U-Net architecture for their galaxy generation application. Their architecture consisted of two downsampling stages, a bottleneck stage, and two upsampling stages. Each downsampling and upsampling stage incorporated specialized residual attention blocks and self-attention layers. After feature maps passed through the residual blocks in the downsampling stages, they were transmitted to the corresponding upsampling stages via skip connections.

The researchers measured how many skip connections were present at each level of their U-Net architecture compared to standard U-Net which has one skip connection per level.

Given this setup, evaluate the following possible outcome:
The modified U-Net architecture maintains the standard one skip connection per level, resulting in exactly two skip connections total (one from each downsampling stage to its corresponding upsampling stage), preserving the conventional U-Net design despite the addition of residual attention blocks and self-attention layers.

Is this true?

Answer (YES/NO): NO